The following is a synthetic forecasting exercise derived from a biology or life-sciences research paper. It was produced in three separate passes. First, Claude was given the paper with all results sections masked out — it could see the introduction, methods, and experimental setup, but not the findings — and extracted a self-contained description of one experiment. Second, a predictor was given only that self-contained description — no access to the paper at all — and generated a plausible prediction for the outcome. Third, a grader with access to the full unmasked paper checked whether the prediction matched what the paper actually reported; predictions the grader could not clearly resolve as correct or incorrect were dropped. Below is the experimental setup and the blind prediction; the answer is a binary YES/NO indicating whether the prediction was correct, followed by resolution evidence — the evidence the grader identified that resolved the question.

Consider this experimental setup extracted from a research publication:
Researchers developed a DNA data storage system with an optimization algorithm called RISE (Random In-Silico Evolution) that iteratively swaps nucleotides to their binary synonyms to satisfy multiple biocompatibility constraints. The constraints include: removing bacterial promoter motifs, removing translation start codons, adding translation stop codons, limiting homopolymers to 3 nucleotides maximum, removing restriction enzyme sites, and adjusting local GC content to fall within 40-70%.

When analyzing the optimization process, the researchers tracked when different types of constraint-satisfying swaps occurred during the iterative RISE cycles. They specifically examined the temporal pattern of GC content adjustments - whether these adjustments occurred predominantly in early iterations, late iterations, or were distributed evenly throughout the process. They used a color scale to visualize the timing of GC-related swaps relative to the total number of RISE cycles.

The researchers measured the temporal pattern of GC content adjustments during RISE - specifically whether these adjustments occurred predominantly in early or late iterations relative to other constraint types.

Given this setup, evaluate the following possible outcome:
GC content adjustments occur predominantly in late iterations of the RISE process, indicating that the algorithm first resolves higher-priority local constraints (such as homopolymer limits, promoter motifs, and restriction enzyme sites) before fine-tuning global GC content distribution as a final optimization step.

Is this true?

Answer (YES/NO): NO